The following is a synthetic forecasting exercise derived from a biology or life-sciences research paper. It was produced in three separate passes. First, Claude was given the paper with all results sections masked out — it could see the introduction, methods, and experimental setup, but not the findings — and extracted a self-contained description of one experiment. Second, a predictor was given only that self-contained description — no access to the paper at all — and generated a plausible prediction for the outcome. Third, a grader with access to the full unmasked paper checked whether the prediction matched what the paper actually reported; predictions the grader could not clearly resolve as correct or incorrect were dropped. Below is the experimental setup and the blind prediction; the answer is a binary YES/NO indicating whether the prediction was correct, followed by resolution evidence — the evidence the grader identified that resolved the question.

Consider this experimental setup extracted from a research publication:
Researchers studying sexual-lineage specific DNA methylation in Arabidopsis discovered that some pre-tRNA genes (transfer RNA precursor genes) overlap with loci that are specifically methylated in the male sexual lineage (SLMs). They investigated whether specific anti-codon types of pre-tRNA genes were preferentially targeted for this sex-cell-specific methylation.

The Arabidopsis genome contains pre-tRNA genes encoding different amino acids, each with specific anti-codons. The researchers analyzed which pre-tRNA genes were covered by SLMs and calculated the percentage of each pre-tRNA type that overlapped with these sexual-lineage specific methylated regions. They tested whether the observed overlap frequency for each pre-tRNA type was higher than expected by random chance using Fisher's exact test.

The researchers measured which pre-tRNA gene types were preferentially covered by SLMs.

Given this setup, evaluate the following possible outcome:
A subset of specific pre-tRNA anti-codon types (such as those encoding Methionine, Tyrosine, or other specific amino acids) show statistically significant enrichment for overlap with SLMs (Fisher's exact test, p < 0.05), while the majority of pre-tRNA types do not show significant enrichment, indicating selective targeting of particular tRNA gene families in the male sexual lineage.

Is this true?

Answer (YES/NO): YES